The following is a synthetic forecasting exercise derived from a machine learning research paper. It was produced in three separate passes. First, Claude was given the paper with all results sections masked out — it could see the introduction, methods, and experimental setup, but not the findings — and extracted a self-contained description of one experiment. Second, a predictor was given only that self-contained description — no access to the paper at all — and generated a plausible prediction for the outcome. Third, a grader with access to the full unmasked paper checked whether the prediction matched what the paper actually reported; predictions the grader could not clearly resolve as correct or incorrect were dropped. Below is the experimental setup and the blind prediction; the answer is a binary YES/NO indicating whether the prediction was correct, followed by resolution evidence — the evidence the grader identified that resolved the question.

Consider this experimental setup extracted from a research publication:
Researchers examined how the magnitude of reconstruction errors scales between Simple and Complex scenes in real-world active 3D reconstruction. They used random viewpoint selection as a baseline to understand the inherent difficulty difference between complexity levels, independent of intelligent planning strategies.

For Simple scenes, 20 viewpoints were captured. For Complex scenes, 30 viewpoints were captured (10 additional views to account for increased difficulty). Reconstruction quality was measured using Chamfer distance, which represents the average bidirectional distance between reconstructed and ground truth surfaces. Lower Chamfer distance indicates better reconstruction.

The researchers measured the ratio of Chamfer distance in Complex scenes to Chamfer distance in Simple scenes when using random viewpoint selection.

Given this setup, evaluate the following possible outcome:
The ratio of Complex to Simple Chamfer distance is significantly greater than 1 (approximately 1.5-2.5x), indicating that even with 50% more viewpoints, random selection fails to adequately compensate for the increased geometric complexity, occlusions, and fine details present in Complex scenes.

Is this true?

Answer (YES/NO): NO